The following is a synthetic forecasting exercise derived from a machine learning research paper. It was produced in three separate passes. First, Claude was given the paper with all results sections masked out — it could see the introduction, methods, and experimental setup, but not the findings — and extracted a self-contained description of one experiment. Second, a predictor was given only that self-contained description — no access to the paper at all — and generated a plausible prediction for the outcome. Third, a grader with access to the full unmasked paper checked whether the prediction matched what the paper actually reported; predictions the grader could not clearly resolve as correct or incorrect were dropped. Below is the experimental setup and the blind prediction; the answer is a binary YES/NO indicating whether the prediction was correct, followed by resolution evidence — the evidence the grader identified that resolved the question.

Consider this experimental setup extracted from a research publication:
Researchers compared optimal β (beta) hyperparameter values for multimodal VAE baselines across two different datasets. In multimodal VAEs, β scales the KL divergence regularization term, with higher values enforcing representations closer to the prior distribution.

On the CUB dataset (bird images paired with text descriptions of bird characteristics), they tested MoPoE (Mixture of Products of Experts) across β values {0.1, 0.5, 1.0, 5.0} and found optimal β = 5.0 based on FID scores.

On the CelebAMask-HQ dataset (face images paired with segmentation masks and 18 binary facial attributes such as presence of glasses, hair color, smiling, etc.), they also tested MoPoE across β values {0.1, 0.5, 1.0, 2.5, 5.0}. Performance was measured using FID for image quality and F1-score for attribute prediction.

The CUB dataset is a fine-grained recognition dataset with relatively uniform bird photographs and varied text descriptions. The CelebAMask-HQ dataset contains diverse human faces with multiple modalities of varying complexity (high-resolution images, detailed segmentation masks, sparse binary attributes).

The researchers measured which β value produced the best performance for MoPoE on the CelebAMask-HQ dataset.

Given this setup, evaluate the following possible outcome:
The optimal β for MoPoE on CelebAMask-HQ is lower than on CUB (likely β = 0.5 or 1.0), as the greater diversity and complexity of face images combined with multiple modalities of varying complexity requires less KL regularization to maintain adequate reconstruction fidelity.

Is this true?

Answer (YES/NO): NO